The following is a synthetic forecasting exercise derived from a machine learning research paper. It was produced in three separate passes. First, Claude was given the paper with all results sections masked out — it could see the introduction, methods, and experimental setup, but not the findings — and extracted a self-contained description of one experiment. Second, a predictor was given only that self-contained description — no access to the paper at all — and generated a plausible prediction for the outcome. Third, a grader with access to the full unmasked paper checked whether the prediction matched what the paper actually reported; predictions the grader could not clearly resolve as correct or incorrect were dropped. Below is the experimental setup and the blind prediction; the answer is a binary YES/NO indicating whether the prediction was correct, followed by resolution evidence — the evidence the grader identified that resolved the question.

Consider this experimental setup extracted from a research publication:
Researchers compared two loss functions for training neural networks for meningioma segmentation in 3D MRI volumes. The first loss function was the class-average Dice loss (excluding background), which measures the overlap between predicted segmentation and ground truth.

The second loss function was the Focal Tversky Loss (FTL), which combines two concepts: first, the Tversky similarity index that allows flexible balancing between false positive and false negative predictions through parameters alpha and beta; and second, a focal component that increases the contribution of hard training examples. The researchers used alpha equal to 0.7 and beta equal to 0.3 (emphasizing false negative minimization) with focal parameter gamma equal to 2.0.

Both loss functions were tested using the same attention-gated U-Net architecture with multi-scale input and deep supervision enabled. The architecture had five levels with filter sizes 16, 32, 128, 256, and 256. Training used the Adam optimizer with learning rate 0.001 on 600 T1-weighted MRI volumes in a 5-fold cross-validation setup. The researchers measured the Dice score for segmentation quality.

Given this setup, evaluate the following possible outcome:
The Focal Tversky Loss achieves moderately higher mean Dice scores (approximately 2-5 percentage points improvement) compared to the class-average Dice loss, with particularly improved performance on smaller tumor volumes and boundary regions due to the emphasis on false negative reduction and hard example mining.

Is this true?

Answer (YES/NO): NO